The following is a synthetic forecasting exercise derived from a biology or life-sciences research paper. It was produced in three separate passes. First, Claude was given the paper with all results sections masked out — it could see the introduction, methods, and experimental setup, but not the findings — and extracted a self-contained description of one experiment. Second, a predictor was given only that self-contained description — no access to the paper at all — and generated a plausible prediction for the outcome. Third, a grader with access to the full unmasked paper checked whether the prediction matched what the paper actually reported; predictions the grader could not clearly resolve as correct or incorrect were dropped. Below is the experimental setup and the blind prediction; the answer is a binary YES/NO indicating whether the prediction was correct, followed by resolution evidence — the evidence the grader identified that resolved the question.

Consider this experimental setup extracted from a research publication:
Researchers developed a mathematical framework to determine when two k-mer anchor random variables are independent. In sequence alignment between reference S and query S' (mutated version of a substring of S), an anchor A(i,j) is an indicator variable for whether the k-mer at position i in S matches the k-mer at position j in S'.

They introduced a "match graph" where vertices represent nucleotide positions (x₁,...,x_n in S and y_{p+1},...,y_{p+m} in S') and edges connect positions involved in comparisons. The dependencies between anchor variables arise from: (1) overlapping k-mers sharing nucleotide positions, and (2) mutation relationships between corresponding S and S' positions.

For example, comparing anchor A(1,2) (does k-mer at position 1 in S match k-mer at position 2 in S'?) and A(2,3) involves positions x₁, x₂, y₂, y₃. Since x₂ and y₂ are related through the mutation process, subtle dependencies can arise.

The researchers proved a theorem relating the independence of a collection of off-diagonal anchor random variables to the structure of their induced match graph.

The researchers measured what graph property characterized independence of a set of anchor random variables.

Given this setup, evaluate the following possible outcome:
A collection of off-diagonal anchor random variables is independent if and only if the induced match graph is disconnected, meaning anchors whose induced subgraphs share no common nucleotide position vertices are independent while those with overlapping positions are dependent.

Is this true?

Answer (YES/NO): NO